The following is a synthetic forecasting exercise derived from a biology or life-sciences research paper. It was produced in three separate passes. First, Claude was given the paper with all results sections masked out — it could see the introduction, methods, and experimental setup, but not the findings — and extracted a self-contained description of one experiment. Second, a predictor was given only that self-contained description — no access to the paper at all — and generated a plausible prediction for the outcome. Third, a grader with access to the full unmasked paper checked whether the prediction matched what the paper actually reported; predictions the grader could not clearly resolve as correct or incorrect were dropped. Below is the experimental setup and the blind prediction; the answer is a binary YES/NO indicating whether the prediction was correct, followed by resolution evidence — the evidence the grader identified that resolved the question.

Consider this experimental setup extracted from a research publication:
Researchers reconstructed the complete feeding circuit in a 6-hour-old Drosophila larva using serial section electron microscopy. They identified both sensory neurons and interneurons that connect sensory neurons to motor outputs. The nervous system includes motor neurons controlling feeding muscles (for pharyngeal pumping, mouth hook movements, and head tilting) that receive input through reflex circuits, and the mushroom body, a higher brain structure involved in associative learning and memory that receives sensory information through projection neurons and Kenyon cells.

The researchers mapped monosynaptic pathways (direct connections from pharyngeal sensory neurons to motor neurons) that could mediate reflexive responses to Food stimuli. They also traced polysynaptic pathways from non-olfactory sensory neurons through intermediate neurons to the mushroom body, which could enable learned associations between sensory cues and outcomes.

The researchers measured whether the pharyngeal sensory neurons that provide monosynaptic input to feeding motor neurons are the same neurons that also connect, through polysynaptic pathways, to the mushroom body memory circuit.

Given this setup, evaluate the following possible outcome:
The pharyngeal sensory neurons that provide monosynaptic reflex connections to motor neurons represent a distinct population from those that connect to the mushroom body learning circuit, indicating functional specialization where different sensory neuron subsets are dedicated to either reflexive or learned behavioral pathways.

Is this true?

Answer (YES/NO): YES